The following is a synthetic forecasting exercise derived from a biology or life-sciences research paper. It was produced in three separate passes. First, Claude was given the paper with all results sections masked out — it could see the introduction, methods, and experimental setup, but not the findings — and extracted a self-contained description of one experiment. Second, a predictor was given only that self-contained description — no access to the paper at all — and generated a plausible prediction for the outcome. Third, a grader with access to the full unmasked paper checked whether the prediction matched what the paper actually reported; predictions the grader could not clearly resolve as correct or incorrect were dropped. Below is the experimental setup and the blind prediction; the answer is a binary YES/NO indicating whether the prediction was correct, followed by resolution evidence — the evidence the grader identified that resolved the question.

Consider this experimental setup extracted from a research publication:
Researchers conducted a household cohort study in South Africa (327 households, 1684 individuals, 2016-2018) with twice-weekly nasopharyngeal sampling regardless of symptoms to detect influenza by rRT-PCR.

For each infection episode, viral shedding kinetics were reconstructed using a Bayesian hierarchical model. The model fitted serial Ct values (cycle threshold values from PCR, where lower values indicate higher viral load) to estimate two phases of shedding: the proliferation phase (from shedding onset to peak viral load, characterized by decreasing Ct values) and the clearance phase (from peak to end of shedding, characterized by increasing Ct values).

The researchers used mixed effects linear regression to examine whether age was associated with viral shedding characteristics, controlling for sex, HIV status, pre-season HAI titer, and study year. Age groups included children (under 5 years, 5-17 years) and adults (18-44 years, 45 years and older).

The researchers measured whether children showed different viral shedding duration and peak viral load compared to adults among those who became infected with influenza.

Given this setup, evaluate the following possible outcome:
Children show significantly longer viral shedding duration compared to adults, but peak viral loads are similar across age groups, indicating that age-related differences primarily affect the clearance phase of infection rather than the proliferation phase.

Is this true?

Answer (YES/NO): YES